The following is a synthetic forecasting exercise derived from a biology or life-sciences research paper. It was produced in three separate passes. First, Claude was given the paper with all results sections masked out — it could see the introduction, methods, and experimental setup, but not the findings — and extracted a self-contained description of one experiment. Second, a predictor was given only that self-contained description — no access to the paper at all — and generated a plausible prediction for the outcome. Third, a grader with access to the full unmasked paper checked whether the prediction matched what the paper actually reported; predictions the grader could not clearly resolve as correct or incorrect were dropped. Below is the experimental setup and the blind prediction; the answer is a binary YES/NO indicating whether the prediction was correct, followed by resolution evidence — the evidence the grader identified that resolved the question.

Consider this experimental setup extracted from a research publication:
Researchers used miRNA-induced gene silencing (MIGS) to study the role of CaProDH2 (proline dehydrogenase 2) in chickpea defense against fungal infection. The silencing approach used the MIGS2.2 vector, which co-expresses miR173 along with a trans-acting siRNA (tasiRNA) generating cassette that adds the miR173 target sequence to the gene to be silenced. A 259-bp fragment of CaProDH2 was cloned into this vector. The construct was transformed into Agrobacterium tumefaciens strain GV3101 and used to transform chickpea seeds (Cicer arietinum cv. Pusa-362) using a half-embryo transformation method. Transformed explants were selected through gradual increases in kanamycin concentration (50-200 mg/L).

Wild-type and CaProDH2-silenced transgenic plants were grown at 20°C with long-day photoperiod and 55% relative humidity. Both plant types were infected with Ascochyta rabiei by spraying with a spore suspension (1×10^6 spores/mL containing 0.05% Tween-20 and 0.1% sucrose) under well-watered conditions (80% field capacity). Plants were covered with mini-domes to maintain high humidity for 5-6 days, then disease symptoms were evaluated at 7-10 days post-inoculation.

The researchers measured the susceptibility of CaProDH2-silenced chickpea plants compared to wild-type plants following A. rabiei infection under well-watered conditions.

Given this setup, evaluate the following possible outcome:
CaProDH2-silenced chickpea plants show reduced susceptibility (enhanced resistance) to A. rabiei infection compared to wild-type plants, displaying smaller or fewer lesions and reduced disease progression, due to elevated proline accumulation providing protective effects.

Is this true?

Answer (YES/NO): NO